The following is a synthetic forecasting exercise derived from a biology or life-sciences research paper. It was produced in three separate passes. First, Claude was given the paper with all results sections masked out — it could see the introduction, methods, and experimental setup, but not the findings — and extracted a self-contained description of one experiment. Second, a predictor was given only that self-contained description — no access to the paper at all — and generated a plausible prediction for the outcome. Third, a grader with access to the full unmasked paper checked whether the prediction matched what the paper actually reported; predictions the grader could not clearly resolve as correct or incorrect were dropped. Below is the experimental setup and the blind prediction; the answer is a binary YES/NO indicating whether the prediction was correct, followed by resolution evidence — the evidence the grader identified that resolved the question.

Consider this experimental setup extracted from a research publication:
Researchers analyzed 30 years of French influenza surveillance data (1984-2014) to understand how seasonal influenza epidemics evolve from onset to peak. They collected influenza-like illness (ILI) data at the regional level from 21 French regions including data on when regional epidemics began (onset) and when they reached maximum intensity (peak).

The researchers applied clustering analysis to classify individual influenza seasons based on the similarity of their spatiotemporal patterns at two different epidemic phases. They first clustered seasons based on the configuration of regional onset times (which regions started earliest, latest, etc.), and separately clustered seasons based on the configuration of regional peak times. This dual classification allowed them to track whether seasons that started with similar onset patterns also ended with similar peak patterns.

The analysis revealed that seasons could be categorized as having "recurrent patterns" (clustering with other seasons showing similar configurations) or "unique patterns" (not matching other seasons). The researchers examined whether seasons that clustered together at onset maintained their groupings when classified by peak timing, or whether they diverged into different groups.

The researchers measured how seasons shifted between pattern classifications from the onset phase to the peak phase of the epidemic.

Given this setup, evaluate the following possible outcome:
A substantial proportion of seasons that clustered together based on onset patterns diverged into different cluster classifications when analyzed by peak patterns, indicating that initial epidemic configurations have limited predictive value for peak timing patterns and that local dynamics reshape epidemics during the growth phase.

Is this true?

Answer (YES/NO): YES